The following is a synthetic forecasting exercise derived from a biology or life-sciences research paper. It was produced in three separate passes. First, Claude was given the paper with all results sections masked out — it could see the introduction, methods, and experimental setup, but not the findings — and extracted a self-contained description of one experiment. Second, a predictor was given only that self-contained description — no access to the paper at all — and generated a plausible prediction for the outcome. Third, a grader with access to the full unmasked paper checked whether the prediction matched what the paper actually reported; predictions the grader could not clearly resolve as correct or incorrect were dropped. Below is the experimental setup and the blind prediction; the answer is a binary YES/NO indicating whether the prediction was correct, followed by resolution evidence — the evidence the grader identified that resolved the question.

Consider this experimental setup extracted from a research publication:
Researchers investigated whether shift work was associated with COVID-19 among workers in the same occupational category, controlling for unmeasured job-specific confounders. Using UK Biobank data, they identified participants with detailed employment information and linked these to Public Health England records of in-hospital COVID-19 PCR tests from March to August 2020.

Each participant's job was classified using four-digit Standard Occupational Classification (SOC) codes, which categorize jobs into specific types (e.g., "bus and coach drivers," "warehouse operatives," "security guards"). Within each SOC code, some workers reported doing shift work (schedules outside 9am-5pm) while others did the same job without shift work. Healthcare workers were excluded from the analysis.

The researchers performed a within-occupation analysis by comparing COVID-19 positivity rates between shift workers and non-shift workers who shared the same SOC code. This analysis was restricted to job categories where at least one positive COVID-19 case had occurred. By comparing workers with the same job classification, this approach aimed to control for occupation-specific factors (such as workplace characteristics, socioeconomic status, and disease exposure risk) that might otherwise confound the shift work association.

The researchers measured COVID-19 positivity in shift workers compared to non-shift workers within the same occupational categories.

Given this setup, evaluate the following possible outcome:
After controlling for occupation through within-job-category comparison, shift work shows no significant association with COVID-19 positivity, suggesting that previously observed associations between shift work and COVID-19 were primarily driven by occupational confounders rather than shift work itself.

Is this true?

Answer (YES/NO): NO